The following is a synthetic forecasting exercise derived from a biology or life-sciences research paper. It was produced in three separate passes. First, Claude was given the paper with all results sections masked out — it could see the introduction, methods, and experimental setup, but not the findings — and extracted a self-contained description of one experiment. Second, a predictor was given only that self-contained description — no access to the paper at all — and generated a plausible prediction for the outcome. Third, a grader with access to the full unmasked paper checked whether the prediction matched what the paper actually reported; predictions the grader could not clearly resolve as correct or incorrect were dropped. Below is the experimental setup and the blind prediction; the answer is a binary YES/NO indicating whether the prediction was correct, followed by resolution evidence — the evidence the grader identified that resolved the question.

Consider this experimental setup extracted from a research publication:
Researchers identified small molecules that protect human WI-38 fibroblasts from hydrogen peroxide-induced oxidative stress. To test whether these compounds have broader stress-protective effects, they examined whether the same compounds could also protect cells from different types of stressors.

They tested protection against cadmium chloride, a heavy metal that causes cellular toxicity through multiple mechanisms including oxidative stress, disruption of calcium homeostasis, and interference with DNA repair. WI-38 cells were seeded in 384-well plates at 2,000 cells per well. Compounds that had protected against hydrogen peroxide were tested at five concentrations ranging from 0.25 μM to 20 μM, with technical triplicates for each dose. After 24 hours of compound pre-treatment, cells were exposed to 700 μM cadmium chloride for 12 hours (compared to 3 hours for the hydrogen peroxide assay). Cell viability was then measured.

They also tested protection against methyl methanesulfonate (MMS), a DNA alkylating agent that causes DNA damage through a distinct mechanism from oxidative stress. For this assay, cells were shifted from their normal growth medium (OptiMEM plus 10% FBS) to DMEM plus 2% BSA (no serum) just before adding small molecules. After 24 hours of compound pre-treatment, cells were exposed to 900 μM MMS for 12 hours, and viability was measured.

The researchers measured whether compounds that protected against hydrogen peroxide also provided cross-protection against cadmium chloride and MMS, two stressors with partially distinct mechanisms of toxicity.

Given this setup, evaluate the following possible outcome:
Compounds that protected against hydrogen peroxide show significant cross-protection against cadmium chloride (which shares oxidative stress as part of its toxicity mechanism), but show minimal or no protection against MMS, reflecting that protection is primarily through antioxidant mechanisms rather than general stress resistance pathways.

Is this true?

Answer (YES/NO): YES